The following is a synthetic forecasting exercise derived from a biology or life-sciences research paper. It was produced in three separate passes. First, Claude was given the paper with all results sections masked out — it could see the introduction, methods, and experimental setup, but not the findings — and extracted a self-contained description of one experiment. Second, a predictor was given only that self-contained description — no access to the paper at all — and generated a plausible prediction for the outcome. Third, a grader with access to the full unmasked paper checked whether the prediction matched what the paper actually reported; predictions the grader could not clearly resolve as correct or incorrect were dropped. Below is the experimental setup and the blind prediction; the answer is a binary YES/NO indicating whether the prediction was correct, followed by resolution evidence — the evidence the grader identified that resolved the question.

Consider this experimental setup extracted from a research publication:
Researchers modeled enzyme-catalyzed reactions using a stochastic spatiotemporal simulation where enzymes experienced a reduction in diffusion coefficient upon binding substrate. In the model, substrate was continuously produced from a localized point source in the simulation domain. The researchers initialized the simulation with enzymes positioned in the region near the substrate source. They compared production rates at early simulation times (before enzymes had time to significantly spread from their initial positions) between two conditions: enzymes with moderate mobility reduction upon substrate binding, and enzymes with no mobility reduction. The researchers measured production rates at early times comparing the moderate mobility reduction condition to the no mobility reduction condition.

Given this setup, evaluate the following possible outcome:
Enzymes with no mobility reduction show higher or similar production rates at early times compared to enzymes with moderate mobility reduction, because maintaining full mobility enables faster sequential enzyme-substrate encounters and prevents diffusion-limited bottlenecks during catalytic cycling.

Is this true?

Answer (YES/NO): NO